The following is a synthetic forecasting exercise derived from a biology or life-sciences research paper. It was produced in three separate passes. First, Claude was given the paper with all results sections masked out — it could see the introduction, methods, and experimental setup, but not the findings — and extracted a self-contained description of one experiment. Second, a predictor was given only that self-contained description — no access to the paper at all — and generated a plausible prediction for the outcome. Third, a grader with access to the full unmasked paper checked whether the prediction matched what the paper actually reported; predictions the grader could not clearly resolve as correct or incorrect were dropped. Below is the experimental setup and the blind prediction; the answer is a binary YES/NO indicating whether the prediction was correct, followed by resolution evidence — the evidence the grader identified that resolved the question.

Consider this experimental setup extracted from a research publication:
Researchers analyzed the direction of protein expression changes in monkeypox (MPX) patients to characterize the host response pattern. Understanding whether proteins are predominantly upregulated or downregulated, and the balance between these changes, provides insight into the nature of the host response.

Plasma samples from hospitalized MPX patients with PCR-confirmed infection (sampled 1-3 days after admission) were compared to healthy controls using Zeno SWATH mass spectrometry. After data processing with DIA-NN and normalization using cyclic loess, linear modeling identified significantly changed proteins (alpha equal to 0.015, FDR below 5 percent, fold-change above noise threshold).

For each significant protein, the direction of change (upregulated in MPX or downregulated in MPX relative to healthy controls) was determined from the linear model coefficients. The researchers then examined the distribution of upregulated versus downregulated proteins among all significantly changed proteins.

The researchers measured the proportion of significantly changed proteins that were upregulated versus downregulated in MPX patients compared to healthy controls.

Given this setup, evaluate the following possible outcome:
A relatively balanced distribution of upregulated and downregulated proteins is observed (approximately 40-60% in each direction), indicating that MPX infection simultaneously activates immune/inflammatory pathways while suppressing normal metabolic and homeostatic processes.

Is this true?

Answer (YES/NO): YES